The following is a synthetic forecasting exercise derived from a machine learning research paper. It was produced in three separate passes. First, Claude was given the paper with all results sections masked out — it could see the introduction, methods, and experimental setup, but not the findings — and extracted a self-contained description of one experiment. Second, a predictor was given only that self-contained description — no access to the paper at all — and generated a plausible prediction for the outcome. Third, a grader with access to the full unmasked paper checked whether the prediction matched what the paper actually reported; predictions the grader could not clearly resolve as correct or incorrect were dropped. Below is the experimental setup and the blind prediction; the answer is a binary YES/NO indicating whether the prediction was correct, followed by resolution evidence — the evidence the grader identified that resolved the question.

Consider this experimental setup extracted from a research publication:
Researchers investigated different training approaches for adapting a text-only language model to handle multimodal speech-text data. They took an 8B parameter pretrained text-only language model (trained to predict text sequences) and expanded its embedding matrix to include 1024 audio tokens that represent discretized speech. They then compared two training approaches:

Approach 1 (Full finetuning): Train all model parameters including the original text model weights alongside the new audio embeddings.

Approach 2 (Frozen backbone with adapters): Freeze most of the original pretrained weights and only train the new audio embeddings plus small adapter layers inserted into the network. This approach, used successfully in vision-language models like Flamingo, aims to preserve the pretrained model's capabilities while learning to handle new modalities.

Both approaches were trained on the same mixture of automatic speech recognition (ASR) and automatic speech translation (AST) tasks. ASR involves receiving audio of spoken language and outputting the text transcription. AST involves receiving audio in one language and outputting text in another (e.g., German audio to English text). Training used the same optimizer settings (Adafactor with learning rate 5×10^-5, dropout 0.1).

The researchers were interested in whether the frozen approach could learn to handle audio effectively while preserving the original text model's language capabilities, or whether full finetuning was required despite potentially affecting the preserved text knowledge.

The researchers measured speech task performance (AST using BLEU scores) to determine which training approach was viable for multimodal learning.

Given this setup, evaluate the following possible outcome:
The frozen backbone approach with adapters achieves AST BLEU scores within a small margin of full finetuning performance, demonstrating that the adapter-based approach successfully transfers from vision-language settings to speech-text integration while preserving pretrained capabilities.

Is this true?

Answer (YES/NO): NO